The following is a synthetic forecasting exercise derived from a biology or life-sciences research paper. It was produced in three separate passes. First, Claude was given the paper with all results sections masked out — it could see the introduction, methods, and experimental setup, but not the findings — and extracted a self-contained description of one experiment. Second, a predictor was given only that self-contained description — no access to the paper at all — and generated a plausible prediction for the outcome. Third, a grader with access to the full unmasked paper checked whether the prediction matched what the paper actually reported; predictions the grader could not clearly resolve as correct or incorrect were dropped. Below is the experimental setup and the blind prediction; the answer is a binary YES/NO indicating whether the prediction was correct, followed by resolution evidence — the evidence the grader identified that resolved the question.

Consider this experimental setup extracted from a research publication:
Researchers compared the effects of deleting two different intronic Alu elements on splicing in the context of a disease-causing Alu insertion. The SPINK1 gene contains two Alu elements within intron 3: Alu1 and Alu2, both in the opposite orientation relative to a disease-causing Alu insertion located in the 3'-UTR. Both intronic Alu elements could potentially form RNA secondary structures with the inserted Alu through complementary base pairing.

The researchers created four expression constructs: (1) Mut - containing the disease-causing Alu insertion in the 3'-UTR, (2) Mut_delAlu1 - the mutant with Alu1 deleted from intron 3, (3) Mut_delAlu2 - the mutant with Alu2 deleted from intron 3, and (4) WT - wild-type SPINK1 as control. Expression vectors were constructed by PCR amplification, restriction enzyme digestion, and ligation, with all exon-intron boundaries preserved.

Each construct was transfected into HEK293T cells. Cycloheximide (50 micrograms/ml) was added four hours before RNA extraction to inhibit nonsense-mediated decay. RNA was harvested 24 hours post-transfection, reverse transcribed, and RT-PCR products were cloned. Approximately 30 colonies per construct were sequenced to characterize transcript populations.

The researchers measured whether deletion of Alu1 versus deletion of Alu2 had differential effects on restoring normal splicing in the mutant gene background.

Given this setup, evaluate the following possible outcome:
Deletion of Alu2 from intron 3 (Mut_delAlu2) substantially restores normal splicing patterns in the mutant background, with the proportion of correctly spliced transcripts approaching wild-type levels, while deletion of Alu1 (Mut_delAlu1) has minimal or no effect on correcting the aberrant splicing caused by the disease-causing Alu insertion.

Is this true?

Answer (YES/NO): NO